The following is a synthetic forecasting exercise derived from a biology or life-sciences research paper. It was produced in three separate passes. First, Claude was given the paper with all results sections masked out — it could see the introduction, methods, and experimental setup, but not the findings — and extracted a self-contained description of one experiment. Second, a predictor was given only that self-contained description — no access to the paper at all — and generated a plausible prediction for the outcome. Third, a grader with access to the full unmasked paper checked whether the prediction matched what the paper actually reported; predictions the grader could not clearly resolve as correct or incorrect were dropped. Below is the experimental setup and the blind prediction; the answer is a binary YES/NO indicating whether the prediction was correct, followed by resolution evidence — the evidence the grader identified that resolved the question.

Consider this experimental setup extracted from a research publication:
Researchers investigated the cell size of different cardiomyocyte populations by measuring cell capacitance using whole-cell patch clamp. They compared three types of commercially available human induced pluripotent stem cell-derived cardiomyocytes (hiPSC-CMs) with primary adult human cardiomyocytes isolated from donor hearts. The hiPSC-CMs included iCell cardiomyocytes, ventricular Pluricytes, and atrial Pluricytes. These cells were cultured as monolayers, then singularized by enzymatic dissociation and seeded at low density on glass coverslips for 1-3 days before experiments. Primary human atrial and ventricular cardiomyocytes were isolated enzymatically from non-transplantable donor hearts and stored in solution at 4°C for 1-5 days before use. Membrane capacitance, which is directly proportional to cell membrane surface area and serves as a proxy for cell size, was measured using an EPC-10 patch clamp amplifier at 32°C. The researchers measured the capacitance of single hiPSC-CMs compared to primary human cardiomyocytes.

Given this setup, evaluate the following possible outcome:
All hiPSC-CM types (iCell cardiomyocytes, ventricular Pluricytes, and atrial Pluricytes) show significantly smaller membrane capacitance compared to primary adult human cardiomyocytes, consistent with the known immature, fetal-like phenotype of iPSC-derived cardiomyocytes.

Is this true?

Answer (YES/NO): YES